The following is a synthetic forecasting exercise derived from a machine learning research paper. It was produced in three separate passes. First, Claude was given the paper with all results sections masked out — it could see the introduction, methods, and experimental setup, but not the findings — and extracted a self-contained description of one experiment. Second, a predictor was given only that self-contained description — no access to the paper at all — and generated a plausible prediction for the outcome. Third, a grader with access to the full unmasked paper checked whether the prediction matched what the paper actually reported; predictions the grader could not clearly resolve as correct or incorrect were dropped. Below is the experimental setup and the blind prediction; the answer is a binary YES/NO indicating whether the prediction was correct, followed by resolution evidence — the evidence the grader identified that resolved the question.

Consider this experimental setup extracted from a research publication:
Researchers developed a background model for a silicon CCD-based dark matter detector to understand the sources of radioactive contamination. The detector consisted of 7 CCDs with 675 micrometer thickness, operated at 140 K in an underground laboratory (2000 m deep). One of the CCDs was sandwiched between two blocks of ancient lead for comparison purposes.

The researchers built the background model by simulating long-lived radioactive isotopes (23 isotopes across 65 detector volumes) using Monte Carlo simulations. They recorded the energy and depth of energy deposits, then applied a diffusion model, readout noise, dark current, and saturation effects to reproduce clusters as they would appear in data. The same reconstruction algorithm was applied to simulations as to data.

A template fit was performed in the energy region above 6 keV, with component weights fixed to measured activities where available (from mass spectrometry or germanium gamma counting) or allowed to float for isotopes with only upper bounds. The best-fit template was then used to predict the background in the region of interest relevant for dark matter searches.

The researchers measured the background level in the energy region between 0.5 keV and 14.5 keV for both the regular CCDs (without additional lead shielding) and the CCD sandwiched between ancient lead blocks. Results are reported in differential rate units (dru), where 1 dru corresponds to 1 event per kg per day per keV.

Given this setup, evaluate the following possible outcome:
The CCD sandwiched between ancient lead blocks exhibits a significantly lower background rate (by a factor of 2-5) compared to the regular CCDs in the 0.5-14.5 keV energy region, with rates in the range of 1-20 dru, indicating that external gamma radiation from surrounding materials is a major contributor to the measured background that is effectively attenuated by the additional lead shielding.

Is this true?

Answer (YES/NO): YES